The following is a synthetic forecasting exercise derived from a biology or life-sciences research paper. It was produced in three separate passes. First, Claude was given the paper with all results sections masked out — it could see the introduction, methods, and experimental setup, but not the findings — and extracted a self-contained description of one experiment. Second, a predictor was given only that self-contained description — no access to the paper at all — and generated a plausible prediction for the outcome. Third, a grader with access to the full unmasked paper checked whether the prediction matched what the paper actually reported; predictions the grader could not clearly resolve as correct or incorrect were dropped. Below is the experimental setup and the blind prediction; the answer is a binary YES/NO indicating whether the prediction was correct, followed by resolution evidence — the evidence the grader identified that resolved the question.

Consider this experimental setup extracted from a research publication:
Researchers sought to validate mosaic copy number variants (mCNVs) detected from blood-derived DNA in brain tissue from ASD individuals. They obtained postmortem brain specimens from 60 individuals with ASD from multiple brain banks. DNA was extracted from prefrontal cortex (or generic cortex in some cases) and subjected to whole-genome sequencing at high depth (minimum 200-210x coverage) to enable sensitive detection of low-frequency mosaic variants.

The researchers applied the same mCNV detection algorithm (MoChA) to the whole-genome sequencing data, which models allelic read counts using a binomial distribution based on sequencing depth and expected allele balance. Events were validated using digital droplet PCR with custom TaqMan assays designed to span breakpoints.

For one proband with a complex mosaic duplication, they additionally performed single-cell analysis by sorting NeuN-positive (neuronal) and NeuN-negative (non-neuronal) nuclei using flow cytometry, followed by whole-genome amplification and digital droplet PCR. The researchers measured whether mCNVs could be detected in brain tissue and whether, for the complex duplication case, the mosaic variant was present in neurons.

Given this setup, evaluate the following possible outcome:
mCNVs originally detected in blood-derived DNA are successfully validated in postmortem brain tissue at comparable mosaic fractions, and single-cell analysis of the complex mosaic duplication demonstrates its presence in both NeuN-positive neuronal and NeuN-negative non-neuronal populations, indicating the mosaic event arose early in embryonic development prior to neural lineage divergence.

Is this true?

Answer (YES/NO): NO